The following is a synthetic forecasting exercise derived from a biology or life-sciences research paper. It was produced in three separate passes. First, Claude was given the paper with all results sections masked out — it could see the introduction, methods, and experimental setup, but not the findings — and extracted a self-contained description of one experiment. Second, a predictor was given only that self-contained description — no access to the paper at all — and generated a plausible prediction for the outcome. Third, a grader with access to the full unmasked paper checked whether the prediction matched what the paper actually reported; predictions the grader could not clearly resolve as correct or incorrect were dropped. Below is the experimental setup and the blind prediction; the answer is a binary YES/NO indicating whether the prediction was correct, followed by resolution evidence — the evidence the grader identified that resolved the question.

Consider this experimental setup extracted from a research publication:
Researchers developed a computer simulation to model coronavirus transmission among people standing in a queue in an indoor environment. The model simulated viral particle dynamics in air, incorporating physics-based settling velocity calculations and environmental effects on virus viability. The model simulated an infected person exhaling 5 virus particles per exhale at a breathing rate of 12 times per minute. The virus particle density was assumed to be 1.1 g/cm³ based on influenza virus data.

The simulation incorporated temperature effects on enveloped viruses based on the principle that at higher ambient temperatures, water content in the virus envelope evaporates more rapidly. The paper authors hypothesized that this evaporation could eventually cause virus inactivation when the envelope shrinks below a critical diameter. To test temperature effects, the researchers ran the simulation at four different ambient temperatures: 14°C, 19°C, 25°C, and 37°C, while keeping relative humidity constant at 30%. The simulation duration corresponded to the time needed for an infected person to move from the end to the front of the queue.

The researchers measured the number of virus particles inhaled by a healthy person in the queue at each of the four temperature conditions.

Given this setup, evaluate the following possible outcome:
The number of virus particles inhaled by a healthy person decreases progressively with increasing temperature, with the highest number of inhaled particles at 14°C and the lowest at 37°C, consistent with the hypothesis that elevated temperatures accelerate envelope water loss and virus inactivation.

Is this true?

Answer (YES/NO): NO